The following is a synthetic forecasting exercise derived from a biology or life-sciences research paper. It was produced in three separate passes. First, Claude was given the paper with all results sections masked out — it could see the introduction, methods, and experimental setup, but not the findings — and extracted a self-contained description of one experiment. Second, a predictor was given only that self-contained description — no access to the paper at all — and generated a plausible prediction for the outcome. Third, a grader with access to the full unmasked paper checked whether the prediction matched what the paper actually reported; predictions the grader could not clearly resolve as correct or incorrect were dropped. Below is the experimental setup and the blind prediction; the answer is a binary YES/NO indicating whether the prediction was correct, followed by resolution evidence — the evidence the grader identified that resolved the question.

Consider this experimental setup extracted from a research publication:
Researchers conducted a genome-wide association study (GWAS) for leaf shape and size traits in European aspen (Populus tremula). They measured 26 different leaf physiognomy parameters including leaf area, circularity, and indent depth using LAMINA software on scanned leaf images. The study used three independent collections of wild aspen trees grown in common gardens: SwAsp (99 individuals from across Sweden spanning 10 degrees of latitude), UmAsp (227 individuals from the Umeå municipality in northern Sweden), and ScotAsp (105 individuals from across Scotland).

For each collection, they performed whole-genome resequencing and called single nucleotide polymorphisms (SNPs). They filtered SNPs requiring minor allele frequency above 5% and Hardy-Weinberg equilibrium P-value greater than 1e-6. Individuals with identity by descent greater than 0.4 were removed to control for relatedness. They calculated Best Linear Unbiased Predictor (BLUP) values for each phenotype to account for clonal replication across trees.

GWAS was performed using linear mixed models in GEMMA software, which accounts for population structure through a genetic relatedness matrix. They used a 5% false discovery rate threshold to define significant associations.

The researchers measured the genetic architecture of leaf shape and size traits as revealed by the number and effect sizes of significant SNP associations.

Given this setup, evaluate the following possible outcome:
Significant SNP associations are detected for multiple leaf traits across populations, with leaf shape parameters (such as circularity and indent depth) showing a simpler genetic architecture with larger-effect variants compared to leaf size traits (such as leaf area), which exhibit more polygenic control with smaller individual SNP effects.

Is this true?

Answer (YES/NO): NO